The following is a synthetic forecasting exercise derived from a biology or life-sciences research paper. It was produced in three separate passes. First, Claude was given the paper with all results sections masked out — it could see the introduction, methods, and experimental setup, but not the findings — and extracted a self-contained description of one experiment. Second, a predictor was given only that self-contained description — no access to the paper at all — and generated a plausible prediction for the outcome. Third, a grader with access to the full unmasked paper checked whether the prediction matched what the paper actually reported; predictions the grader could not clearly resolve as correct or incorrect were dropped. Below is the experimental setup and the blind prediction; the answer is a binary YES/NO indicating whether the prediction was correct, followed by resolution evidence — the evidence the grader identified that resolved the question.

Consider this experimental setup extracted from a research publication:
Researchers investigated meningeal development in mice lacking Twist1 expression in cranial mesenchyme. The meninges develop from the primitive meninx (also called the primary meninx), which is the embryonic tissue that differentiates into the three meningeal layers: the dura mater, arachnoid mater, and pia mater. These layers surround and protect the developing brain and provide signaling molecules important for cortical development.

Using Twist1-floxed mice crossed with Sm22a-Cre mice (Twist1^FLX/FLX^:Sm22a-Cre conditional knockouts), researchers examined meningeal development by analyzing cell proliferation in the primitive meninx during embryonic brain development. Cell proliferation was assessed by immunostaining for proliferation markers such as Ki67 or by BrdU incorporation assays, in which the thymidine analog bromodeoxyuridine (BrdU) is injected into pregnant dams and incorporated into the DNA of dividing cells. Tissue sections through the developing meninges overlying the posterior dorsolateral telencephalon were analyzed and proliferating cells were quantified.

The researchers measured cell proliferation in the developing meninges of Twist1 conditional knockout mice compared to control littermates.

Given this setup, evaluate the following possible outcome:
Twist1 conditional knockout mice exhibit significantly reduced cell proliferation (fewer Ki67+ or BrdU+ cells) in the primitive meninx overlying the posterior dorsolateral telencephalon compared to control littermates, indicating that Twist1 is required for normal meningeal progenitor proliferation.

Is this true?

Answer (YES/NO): YES